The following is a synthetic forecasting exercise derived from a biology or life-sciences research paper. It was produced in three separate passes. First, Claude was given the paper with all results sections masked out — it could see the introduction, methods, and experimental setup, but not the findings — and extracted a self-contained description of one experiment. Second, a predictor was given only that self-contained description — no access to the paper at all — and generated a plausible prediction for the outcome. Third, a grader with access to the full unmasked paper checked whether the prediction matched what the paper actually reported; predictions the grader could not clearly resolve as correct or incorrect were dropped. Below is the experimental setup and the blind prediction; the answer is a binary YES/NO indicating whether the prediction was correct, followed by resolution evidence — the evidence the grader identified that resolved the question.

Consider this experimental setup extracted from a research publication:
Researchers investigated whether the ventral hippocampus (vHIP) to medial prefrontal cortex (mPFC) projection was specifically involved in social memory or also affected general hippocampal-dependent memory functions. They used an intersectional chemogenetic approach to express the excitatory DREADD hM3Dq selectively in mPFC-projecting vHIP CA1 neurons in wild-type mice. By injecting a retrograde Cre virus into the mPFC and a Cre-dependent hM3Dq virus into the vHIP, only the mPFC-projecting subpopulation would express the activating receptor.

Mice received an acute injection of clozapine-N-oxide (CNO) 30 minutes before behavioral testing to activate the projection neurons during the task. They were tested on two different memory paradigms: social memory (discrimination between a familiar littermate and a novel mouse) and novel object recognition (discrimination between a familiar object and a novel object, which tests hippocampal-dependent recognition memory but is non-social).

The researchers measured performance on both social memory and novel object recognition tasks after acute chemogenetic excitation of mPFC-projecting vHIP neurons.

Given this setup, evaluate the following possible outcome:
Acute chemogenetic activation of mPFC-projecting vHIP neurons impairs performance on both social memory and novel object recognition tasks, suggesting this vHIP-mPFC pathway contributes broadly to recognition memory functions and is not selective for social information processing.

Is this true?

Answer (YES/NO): NO